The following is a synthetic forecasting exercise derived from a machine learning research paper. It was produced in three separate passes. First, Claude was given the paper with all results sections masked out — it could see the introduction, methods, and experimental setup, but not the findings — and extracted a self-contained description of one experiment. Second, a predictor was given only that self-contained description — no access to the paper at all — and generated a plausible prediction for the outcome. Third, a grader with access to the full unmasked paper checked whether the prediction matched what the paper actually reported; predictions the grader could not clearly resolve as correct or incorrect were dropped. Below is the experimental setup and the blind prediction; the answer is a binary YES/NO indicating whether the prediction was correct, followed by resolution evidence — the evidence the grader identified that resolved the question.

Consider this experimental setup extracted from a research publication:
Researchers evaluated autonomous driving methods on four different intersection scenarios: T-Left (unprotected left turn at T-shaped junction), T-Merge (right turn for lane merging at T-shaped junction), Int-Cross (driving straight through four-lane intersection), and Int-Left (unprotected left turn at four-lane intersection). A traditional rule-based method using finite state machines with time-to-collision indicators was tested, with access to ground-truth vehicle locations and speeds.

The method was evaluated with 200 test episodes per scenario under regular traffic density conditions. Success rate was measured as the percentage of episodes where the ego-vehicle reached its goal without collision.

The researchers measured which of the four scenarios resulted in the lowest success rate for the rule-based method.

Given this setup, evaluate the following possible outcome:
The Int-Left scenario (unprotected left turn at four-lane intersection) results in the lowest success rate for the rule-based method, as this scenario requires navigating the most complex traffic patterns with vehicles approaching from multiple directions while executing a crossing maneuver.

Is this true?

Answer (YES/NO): NO